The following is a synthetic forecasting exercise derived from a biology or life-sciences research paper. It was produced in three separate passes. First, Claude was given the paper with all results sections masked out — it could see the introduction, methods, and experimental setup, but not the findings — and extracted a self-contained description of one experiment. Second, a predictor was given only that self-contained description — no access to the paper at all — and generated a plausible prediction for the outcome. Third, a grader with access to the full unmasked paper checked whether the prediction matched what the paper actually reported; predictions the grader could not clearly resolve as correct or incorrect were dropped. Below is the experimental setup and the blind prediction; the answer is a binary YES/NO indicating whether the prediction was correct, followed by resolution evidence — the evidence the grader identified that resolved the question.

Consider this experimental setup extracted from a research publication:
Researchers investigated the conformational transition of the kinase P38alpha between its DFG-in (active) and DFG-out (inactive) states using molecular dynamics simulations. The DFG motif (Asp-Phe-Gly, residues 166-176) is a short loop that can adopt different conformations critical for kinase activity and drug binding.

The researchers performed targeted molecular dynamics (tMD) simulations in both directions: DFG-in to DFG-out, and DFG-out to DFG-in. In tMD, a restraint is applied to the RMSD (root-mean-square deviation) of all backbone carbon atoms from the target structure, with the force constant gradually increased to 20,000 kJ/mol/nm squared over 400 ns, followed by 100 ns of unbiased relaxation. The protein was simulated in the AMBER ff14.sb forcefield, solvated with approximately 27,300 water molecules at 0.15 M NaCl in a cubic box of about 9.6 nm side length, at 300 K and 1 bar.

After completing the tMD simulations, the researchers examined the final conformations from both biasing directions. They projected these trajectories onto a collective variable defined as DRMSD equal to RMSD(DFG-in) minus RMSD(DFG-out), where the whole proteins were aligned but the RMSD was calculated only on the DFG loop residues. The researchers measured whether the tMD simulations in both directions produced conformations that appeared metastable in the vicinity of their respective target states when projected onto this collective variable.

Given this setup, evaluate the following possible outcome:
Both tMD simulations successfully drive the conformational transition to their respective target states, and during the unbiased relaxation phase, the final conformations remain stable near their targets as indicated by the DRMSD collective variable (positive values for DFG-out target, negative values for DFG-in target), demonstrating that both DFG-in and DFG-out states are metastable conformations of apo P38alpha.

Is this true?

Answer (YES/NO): YES